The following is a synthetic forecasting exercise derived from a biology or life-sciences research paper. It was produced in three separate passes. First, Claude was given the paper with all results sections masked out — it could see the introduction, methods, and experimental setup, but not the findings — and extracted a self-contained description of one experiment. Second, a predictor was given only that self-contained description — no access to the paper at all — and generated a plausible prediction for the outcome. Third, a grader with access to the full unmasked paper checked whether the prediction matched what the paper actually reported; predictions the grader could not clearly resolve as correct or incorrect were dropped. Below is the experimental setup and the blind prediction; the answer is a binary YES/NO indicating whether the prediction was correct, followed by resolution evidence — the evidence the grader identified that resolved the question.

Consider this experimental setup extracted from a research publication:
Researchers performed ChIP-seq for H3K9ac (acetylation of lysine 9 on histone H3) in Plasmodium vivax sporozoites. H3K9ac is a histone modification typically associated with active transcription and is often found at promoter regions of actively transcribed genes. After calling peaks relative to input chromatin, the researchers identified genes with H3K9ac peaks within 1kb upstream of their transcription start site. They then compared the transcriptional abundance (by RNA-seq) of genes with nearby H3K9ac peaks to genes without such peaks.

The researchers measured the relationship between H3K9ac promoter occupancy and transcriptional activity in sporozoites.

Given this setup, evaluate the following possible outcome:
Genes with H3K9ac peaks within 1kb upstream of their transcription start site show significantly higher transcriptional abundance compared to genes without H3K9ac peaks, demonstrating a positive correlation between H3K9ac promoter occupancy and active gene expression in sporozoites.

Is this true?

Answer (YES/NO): YES